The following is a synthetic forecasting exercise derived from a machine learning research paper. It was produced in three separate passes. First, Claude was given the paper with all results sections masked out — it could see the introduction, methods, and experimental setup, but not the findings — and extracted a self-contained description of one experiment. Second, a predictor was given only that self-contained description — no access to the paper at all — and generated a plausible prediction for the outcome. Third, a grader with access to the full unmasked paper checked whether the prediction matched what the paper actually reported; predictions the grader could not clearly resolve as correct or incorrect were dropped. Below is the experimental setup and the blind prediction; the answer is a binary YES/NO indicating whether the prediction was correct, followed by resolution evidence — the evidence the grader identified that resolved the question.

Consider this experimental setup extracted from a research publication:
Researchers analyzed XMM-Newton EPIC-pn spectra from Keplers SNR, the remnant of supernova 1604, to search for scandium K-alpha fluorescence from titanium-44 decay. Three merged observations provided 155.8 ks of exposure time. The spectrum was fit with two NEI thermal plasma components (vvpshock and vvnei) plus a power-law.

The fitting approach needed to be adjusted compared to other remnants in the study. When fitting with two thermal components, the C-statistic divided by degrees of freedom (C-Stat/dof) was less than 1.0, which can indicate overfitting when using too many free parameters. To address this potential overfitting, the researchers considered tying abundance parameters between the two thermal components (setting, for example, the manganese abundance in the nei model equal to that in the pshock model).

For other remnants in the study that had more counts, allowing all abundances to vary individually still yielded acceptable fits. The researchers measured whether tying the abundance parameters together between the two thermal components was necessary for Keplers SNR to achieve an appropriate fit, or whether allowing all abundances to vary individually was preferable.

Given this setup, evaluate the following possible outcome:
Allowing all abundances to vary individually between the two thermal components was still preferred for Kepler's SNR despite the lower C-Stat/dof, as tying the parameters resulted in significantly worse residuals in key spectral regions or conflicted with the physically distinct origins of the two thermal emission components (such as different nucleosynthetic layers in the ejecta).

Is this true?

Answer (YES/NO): NO